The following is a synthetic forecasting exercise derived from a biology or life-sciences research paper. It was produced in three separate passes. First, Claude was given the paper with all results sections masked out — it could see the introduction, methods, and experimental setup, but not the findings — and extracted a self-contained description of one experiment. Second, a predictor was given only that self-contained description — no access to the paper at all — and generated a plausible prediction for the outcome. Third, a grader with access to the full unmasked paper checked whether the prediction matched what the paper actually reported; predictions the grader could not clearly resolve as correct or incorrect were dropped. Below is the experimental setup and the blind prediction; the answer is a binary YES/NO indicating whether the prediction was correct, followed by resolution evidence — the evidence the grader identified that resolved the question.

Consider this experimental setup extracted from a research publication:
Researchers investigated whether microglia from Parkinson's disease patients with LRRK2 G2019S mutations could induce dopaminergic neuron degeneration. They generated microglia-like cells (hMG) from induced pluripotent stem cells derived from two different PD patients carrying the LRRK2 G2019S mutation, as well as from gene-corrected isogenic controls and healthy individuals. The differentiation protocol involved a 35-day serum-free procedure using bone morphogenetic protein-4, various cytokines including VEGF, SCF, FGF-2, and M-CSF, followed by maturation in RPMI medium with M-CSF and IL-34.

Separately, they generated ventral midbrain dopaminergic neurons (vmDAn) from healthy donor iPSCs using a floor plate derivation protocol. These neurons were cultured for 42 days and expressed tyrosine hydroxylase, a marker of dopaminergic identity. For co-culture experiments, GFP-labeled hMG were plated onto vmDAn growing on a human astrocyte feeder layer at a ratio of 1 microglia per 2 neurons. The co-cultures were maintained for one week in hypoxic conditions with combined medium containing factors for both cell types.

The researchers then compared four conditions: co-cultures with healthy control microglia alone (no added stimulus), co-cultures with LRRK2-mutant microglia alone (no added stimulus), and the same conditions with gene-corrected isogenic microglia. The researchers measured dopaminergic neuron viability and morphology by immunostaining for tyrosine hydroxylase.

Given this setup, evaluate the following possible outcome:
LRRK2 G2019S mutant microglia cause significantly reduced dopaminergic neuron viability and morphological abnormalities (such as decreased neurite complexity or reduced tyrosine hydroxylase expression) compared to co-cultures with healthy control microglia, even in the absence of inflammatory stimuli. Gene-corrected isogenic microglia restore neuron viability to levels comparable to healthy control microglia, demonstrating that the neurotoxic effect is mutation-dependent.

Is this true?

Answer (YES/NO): NO